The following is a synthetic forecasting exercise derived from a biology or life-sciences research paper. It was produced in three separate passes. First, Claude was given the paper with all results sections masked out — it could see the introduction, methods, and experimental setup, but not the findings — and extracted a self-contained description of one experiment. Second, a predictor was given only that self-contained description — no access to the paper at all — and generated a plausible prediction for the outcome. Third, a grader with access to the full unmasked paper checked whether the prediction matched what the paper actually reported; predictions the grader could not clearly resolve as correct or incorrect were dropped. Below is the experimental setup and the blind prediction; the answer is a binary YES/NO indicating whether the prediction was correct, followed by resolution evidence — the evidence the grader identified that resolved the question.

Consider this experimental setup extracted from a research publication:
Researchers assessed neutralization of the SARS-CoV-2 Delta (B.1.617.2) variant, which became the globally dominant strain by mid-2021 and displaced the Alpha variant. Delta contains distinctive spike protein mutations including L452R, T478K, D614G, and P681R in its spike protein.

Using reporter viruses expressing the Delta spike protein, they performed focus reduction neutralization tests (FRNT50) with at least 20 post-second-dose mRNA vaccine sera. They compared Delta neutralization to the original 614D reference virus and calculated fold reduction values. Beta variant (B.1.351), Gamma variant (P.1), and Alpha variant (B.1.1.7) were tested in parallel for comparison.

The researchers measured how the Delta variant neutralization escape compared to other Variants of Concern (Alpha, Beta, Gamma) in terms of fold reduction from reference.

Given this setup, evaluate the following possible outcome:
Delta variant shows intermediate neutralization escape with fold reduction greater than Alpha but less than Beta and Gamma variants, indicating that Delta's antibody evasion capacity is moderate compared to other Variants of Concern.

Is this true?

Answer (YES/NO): NO